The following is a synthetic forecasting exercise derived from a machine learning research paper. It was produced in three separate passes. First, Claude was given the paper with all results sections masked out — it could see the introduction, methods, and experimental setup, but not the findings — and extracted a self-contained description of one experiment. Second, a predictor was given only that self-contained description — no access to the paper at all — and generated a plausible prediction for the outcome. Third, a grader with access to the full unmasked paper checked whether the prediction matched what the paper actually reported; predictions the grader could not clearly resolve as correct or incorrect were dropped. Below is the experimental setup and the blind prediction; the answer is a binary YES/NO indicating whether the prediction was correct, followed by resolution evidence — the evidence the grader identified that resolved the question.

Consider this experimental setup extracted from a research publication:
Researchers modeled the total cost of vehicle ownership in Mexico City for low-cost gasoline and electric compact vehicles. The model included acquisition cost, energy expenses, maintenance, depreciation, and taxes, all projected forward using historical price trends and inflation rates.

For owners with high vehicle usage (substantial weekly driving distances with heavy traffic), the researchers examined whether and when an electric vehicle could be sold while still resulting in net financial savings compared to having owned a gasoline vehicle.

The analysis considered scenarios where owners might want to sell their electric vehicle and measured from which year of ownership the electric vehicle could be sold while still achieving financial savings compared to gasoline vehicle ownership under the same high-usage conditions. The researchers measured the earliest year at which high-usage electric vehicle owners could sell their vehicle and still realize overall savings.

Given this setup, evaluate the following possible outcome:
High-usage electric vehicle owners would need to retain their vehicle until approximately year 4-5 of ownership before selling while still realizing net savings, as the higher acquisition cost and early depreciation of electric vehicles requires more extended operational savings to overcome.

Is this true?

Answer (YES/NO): NO